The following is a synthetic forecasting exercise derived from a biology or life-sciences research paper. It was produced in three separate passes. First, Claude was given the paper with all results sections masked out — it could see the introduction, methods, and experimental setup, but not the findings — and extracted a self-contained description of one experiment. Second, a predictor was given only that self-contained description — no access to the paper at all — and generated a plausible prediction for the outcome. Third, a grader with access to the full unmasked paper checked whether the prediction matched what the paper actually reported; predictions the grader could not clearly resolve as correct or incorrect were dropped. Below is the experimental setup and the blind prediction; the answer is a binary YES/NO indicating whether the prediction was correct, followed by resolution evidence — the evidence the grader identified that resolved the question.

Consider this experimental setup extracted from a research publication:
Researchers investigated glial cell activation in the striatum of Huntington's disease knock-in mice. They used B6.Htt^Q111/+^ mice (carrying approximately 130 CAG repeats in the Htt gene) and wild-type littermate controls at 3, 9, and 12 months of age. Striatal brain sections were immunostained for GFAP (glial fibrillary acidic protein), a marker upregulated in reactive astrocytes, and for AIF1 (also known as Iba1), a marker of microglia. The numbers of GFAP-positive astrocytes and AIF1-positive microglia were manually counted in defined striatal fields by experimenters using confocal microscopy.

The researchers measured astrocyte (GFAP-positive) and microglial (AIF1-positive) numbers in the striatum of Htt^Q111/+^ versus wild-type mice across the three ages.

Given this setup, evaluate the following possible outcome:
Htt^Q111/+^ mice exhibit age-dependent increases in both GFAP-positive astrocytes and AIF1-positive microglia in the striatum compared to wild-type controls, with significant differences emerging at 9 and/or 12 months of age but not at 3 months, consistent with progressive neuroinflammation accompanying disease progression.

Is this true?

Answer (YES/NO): NO